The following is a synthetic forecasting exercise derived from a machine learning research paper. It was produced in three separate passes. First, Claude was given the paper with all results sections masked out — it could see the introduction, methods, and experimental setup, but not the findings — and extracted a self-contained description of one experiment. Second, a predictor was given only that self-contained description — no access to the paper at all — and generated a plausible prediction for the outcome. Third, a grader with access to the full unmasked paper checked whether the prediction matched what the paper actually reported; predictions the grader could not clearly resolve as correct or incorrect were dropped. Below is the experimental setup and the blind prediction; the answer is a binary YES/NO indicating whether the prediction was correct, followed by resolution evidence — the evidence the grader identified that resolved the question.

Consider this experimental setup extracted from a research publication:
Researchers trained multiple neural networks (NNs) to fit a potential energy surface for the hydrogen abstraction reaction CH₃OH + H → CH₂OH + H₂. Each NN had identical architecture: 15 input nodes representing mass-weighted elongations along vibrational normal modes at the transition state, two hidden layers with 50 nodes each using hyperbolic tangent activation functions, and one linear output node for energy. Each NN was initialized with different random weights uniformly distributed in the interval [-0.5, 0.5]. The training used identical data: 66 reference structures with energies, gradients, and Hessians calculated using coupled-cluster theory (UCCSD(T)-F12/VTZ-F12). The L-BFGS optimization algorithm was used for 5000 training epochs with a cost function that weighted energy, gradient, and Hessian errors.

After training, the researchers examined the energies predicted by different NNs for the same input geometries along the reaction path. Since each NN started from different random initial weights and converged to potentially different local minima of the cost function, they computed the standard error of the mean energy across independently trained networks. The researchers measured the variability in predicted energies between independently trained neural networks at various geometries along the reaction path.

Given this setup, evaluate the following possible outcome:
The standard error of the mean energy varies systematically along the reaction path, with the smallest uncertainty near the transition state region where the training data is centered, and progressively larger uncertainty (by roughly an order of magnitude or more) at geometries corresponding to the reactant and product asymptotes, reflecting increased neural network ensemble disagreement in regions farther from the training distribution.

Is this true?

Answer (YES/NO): NO